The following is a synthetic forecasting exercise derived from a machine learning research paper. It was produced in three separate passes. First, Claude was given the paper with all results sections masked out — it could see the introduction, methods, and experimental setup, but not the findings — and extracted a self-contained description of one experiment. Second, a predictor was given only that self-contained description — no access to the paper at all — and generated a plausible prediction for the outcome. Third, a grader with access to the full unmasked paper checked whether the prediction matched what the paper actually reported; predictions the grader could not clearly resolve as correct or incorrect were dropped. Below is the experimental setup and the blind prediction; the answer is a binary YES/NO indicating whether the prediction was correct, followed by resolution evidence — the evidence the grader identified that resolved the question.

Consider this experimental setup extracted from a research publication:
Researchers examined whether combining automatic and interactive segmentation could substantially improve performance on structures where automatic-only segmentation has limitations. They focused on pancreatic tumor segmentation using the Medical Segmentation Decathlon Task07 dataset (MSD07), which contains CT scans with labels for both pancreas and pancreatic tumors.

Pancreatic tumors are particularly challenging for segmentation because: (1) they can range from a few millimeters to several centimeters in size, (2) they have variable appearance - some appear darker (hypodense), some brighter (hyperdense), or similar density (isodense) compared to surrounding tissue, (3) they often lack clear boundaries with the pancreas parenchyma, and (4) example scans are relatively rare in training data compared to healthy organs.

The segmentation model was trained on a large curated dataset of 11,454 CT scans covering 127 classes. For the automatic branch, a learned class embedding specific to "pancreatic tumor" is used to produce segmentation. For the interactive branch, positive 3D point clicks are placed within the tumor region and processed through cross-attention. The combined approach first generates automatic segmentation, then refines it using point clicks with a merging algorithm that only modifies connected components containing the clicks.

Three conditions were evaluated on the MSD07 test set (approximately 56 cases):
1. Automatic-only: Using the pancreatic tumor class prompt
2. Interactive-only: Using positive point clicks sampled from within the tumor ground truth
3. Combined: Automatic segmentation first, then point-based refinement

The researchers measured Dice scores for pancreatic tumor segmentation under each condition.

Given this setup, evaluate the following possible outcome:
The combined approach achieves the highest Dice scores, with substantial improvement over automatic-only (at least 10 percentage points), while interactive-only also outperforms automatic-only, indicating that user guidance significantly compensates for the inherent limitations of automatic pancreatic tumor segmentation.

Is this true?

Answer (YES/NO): YES